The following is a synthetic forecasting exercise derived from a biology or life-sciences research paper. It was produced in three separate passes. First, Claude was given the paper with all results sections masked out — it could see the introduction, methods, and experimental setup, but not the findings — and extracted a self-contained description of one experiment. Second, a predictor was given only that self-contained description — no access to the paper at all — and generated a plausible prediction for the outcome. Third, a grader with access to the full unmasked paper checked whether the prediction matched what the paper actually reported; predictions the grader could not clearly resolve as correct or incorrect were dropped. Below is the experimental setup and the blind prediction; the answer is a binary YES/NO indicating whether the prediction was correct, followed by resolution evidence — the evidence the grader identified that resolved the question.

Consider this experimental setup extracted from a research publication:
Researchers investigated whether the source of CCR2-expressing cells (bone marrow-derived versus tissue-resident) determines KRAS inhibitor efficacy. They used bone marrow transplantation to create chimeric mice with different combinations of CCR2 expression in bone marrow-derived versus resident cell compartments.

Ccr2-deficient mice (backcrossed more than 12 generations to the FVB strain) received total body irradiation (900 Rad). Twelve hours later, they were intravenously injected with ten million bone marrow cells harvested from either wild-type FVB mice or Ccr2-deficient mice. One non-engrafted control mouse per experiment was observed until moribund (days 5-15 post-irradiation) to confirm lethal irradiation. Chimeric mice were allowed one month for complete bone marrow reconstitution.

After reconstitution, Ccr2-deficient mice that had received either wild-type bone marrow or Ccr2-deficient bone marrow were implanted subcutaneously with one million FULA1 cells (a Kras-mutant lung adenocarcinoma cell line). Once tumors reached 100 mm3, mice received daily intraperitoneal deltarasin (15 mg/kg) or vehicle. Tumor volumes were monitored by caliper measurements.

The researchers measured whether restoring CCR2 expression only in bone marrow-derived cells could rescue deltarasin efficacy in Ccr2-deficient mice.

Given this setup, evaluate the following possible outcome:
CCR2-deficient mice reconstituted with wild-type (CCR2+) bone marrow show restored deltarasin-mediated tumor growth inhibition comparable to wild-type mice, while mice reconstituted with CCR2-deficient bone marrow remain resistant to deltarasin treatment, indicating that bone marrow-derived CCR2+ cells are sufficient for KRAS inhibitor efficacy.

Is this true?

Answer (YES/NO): YES